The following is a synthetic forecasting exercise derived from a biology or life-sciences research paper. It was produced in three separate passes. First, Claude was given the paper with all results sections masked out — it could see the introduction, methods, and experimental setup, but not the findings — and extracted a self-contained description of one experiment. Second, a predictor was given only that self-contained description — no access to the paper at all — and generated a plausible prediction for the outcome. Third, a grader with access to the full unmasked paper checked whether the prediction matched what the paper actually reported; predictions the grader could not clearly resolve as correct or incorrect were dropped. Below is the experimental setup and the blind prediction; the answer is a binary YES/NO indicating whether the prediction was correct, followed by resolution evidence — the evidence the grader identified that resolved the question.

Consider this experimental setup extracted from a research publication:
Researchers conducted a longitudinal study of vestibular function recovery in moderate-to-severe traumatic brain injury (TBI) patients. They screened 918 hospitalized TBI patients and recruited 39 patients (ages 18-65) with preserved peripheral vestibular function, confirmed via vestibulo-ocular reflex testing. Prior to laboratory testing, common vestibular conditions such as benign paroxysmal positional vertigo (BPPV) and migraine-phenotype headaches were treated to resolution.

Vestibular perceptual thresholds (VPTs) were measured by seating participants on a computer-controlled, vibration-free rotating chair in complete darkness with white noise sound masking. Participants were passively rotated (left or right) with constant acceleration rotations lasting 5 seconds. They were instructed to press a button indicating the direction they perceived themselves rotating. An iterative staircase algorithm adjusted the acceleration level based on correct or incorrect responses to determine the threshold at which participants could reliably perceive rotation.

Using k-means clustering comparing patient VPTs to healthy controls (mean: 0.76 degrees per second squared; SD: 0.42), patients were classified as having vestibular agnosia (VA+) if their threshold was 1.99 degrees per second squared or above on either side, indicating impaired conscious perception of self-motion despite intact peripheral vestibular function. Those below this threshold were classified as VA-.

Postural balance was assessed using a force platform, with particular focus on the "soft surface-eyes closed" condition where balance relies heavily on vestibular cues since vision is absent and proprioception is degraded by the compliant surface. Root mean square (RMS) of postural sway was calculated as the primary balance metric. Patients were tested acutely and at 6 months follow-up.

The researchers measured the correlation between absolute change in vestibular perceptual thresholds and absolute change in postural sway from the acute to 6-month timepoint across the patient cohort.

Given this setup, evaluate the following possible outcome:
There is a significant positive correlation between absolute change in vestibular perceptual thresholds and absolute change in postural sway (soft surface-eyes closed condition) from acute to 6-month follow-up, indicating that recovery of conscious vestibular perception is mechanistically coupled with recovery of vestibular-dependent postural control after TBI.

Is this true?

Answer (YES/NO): YES